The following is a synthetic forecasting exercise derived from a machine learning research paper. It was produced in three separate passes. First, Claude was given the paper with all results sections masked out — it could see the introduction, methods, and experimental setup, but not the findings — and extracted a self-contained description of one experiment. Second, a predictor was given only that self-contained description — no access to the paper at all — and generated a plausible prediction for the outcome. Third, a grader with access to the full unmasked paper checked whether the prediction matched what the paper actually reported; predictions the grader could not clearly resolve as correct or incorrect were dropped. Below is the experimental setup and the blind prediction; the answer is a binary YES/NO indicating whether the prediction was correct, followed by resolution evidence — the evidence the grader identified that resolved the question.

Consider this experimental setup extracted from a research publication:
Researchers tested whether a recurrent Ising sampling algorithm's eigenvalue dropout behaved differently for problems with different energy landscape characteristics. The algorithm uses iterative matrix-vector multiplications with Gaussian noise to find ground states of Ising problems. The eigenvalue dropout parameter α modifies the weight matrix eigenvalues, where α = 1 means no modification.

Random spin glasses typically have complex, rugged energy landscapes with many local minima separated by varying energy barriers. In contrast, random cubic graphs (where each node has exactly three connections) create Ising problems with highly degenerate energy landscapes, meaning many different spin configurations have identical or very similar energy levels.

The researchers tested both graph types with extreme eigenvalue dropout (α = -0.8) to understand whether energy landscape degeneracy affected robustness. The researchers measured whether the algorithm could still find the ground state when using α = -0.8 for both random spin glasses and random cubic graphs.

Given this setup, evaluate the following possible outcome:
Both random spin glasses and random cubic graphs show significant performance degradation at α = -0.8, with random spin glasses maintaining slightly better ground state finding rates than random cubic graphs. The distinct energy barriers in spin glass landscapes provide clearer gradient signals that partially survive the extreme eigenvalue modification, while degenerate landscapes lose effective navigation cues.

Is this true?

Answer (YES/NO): NO